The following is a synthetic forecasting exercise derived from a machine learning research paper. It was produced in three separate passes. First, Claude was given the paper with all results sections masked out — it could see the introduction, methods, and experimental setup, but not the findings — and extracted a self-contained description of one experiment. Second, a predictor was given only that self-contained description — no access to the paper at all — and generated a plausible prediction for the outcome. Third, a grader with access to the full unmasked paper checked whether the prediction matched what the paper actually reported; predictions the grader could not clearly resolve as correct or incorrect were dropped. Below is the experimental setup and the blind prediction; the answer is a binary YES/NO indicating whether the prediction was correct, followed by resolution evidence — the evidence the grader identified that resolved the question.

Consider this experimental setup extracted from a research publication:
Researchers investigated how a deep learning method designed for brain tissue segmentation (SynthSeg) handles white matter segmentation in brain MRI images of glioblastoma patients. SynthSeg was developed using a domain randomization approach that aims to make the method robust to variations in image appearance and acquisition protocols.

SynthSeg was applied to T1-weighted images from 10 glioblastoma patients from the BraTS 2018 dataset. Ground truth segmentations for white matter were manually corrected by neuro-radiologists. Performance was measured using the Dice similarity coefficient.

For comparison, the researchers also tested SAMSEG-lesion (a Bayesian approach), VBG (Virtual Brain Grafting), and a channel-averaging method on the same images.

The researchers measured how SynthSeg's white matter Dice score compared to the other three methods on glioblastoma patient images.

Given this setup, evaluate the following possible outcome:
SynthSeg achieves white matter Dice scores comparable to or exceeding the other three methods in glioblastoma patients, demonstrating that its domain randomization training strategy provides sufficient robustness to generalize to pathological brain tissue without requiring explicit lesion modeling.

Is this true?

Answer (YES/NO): YES